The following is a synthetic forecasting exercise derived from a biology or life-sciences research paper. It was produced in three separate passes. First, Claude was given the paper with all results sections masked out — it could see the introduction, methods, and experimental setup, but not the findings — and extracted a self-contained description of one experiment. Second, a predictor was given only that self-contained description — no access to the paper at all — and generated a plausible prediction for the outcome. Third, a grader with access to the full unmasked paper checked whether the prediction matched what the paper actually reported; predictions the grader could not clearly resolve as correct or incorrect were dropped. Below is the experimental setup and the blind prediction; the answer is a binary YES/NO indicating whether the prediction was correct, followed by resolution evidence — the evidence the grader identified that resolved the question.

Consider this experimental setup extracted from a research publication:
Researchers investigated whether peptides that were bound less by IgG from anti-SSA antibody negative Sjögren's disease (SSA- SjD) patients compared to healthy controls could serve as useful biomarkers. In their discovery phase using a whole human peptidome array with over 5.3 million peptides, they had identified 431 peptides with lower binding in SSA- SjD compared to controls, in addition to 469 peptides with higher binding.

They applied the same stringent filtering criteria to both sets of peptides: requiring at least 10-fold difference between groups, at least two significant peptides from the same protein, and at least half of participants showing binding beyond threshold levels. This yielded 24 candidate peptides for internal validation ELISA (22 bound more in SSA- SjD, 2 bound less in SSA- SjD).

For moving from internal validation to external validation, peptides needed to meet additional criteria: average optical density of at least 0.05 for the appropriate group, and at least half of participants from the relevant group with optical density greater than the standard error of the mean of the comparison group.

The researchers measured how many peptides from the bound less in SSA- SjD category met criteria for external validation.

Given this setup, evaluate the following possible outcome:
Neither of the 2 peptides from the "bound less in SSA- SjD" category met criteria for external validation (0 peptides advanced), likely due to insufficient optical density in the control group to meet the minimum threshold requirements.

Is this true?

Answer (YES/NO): YES